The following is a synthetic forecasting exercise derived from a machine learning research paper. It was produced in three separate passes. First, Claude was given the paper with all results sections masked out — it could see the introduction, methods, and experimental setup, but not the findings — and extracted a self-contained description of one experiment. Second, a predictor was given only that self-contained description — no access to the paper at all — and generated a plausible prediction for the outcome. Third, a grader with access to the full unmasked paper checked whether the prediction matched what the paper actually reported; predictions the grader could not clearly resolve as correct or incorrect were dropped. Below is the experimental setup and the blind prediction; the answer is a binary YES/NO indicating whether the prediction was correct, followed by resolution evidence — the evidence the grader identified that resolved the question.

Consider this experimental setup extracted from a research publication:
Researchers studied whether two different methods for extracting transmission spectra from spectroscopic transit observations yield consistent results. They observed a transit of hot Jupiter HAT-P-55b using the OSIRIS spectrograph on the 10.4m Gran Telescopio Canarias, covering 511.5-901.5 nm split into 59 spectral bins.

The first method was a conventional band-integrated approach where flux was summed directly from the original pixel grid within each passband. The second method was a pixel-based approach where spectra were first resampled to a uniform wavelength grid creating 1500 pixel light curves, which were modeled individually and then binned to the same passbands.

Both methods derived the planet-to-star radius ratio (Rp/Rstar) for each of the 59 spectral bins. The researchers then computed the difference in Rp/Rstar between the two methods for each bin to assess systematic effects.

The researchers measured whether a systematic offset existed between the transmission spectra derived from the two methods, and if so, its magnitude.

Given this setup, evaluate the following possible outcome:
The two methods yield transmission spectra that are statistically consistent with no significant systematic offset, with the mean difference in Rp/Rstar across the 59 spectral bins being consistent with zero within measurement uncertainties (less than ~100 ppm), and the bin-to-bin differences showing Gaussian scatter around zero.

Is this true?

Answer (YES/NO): NO